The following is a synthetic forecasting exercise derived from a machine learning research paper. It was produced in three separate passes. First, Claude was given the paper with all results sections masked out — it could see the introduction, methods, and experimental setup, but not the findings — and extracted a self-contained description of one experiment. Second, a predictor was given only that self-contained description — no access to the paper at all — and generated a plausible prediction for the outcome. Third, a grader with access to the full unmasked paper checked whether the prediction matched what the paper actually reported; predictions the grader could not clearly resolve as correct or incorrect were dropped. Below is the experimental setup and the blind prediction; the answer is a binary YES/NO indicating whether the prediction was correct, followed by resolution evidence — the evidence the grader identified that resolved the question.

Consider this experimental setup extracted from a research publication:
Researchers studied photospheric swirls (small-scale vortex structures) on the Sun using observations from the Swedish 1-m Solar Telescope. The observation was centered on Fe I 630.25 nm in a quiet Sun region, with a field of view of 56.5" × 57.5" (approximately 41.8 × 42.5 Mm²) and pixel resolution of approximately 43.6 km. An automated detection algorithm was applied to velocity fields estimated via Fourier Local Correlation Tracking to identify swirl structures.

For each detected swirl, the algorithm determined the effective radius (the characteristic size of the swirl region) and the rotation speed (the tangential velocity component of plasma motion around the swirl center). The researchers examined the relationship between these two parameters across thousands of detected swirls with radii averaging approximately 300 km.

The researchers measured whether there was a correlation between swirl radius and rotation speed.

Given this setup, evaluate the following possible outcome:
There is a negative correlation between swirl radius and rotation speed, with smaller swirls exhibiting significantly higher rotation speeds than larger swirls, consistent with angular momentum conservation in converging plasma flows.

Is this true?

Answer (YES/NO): NO